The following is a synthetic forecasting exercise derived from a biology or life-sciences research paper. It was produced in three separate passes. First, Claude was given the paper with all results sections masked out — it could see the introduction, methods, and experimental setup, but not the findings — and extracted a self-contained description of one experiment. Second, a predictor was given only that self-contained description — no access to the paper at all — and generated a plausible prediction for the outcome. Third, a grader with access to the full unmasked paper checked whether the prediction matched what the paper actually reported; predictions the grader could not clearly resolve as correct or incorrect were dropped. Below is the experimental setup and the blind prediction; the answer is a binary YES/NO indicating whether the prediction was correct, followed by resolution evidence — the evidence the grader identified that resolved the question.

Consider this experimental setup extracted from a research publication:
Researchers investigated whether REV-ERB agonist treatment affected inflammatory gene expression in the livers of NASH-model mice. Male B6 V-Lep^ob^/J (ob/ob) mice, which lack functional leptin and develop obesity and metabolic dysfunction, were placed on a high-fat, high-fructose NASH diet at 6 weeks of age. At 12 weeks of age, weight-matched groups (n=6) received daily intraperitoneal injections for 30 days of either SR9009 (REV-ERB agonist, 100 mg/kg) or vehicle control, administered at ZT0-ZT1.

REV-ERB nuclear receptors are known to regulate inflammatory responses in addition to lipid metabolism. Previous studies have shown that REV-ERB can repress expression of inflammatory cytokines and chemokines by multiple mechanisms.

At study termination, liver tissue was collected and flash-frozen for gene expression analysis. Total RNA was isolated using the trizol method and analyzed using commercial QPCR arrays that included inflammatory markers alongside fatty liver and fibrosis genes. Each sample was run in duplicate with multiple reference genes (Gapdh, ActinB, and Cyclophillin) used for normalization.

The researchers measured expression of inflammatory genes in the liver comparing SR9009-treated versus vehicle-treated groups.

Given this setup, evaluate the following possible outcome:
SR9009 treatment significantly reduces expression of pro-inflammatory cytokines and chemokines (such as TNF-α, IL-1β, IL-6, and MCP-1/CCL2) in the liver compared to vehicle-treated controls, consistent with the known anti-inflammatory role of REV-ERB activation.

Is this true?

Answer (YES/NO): YES